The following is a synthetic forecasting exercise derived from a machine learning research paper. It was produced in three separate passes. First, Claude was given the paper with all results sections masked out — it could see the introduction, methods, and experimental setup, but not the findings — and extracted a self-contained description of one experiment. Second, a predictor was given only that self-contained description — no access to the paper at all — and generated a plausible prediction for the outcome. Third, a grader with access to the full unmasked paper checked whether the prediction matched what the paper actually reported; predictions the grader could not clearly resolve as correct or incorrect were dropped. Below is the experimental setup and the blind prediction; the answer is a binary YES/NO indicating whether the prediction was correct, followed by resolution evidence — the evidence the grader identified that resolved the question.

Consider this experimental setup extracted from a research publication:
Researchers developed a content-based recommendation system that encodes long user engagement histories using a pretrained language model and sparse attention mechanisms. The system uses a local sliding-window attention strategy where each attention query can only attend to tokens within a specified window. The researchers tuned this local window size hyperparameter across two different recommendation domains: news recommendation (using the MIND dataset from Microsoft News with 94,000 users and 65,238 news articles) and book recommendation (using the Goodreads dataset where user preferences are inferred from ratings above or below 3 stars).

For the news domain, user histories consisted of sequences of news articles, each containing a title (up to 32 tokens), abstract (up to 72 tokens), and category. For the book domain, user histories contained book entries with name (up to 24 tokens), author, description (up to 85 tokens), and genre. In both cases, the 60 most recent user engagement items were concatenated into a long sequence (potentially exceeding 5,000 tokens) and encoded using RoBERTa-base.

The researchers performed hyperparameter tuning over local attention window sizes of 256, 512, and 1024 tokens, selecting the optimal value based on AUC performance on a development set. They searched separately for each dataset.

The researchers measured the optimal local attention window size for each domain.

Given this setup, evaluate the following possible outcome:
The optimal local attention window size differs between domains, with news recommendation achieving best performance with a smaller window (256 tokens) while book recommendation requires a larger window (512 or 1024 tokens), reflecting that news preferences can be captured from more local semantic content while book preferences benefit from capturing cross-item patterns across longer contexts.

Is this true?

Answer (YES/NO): NO